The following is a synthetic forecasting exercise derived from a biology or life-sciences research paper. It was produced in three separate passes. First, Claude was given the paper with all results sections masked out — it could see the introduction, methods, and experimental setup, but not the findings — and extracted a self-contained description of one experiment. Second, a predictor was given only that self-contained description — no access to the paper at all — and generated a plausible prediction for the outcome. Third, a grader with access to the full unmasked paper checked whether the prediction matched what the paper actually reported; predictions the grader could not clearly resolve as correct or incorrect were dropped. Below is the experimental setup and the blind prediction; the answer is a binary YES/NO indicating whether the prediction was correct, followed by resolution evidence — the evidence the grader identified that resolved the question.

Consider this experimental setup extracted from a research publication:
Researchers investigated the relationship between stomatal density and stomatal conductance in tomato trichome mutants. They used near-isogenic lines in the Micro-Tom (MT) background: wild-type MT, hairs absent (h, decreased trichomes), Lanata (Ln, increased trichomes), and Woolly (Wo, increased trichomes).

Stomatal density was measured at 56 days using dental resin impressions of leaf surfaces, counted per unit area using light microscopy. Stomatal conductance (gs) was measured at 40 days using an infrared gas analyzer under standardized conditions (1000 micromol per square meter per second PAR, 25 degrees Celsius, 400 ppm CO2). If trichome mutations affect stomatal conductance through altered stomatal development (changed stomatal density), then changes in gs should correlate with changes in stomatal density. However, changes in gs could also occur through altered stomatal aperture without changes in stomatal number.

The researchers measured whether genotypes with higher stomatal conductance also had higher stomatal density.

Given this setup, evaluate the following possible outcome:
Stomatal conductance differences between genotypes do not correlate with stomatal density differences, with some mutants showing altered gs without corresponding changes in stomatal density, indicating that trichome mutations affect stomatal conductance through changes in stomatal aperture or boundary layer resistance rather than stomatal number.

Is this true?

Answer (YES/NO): YES